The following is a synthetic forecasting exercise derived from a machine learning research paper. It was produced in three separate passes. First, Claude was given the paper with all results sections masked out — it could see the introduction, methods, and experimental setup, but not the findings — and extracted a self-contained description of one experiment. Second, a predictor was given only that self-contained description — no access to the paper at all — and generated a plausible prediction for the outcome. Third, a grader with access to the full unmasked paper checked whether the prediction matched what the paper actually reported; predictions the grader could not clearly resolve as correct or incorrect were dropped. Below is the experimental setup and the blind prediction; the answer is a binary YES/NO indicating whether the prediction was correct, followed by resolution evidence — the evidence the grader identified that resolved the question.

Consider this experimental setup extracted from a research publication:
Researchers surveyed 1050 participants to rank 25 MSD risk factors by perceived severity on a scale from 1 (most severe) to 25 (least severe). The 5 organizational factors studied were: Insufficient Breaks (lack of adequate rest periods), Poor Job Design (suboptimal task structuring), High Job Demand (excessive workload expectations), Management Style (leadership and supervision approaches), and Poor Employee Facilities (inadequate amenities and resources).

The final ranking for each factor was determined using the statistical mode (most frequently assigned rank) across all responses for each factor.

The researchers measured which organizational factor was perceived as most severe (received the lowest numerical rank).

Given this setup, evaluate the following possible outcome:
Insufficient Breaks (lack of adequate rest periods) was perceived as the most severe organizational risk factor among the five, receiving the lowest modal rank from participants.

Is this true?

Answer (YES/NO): NO